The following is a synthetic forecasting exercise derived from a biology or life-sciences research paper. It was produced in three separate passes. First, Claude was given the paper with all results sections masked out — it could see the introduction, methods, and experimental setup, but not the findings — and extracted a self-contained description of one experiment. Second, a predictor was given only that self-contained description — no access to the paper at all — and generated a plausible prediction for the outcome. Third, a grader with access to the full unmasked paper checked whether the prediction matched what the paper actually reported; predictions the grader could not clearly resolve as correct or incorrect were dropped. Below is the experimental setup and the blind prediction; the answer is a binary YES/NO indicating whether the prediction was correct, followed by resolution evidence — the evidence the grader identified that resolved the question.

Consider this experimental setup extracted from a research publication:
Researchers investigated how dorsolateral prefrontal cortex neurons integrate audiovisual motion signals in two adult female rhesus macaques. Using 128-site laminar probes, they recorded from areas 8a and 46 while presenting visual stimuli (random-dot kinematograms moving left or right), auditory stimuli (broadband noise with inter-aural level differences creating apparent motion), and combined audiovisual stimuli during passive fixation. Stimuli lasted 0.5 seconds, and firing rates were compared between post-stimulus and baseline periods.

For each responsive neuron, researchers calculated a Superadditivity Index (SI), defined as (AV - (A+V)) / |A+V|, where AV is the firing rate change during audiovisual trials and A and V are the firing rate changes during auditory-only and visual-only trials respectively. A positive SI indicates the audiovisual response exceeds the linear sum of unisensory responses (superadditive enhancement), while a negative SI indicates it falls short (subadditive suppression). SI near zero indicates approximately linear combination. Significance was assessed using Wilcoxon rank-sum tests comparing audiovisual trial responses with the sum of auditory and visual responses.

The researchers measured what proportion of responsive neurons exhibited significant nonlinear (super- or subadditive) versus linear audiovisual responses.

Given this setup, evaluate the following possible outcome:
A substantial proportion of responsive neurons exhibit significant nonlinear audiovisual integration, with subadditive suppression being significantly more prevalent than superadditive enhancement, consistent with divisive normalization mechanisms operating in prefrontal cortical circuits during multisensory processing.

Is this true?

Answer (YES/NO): YES